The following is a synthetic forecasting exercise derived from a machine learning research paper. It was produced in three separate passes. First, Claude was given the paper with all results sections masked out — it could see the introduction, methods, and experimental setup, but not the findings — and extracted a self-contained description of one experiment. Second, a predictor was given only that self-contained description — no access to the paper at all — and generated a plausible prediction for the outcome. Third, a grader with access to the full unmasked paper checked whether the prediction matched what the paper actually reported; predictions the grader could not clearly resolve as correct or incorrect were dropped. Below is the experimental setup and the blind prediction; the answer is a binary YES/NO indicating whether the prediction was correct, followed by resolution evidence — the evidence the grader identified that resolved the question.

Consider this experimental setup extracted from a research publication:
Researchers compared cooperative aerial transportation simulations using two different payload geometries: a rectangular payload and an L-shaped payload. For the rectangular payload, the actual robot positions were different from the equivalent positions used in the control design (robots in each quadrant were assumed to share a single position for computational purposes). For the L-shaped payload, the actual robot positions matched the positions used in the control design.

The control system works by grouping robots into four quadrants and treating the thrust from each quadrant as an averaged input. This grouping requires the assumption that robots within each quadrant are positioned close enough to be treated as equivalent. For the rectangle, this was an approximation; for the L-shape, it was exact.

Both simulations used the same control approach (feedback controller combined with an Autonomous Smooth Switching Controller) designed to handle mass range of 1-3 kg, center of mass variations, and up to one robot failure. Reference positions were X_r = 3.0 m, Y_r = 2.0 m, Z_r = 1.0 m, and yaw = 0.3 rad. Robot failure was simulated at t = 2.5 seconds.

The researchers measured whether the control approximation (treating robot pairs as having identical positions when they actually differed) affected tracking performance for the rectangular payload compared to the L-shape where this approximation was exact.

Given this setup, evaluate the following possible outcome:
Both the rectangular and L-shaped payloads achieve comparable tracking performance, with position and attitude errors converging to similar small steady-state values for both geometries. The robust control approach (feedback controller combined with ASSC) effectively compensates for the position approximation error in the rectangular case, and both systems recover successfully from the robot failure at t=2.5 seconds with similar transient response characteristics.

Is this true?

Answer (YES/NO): NO